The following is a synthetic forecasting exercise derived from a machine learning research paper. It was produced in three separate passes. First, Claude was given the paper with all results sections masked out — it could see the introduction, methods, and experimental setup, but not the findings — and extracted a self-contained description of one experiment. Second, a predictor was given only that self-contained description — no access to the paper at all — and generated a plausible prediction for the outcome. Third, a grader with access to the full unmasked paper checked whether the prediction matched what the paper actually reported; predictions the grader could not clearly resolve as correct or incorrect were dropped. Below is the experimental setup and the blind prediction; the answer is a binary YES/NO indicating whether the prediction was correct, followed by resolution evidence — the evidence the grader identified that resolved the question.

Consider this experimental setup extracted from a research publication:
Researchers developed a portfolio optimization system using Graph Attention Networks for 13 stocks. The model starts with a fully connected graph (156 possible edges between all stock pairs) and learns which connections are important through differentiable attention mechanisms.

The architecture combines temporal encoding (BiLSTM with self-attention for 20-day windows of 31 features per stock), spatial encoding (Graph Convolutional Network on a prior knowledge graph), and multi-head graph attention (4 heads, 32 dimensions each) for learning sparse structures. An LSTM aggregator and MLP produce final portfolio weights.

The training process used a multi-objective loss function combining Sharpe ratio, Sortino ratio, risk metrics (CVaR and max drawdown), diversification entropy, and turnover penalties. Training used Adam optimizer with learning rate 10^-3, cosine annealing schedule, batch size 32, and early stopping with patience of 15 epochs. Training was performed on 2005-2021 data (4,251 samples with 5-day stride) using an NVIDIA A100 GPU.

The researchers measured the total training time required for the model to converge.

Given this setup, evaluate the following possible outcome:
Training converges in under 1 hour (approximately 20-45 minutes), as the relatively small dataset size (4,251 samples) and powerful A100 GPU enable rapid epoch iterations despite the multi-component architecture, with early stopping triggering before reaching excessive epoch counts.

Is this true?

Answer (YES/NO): YES